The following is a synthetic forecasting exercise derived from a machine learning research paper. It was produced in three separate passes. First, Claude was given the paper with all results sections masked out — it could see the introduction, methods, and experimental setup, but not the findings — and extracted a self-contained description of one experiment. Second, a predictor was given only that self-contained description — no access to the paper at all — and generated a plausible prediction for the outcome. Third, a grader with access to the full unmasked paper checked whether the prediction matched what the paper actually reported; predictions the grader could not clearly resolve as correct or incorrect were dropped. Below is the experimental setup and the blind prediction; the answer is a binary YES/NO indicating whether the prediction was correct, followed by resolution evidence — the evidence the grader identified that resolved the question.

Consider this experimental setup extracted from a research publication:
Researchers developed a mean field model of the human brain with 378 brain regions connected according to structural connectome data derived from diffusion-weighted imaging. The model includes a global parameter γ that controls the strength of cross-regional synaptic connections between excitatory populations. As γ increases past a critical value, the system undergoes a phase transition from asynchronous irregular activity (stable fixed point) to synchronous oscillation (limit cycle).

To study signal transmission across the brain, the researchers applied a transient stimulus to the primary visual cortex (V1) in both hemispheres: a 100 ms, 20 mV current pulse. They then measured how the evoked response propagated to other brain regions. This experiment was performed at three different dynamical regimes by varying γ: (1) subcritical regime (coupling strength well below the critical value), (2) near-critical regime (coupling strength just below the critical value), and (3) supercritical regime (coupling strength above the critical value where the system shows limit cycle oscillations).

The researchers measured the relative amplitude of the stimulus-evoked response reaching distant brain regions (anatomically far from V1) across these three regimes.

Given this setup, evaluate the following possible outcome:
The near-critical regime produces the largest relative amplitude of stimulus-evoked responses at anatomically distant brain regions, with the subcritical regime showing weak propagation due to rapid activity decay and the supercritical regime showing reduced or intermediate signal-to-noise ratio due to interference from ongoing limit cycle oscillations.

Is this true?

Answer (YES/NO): YES